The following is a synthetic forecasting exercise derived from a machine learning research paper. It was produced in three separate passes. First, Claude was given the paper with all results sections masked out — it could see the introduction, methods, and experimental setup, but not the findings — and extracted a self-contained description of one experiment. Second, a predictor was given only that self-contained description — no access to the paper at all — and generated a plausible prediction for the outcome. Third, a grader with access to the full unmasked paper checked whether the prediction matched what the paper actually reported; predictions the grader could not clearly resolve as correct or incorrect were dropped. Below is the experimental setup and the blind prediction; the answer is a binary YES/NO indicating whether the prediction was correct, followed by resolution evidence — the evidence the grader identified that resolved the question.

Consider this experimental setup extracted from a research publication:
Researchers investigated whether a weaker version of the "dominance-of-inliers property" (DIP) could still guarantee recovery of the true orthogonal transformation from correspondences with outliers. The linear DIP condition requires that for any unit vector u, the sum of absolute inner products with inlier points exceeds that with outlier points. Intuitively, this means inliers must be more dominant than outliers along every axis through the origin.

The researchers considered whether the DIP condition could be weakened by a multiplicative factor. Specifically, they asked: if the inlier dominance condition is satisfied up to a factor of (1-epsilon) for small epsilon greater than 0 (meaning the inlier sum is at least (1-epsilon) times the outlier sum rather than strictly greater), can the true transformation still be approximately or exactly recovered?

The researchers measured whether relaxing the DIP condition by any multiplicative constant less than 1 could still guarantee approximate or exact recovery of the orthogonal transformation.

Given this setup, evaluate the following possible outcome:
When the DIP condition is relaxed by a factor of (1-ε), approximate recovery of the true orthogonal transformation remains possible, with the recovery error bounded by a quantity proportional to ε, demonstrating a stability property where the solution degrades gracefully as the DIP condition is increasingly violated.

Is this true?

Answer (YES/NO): NO